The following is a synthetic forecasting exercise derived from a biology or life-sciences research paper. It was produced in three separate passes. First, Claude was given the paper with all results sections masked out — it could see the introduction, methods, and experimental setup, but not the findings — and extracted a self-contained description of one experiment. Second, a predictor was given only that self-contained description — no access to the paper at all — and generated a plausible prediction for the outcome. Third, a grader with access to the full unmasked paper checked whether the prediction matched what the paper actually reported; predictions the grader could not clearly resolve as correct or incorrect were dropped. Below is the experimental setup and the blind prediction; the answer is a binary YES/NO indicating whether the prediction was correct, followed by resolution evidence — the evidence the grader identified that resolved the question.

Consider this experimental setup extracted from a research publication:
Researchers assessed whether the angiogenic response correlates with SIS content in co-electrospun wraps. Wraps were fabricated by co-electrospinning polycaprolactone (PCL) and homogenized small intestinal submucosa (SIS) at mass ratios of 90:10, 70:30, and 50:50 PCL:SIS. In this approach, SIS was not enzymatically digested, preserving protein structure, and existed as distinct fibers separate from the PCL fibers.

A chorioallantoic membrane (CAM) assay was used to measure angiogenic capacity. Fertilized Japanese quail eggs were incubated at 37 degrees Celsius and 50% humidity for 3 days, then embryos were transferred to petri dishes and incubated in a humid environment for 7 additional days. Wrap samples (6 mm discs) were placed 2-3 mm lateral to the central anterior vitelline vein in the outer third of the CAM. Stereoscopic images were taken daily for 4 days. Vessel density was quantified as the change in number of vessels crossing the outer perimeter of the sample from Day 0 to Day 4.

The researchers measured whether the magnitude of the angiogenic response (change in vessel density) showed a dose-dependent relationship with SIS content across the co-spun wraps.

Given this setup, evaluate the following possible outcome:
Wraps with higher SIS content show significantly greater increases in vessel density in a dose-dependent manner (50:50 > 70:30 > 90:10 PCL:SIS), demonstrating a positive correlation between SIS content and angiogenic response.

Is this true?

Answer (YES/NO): YES